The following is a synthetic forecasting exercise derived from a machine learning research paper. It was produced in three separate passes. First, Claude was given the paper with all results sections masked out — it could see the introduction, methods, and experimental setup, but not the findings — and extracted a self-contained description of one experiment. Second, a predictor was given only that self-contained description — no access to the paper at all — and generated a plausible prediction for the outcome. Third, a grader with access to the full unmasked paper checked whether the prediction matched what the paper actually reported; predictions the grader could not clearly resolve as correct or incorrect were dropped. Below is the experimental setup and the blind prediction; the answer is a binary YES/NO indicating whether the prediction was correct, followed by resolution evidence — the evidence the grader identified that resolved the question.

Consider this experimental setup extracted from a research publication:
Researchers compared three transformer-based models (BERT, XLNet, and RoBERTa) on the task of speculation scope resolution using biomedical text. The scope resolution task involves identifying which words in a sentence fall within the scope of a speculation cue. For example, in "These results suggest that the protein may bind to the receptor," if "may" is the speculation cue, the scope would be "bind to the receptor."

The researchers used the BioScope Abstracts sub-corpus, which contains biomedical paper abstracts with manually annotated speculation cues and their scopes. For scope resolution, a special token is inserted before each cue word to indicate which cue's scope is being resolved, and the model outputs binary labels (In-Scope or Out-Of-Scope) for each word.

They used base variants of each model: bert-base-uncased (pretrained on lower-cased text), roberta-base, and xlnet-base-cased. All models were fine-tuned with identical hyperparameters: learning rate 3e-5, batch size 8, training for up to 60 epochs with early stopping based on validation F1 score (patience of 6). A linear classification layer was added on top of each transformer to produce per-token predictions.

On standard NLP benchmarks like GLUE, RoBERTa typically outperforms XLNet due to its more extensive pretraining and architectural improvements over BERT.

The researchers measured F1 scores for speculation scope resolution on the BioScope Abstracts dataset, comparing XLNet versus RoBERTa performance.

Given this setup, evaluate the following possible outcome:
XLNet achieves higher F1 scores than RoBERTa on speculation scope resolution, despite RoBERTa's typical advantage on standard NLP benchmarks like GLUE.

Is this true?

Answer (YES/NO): YES